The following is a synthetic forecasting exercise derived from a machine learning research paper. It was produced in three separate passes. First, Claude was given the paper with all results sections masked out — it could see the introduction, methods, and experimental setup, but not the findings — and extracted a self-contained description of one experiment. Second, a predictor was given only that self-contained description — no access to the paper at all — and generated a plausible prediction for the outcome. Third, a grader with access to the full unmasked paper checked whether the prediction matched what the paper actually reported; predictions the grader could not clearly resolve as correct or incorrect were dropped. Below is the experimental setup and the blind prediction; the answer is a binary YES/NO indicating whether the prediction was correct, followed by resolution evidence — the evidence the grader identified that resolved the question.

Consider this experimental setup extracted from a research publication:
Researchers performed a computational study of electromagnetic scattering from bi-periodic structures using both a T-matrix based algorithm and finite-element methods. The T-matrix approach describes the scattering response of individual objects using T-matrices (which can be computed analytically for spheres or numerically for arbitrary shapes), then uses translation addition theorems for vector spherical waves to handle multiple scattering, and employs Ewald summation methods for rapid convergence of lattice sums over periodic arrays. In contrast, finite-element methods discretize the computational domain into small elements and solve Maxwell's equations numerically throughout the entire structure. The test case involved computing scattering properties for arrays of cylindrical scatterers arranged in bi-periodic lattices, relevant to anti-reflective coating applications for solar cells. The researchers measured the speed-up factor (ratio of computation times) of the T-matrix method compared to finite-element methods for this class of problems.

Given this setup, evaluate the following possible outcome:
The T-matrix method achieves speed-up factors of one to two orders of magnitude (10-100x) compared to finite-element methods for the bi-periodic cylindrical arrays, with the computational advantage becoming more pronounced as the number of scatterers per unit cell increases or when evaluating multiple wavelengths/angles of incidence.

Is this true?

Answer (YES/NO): NO